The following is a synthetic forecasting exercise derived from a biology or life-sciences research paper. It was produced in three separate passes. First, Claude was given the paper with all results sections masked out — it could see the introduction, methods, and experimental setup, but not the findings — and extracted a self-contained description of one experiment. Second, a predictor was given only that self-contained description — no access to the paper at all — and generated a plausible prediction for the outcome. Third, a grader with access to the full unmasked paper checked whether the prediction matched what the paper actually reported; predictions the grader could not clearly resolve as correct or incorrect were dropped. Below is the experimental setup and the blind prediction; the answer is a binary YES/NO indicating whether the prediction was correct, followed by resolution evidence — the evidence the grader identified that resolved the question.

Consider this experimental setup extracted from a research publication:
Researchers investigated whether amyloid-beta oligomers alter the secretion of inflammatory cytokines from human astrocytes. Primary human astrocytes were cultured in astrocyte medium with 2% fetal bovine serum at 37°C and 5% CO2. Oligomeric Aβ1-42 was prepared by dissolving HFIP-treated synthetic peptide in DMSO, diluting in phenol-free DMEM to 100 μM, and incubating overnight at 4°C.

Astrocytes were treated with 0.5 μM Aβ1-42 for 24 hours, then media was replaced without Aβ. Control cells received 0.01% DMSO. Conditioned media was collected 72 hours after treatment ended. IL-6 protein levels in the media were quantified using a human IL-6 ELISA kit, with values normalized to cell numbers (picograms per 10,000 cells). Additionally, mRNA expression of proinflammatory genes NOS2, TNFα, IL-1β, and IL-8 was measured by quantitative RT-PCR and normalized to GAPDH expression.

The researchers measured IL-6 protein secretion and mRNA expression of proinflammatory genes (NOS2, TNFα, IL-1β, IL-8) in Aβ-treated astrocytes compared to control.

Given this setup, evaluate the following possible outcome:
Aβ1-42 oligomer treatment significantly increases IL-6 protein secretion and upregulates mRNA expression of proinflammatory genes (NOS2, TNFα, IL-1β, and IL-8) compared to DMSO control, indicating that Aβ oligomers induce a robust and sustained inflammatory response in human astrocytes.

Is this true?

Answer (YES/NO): YES